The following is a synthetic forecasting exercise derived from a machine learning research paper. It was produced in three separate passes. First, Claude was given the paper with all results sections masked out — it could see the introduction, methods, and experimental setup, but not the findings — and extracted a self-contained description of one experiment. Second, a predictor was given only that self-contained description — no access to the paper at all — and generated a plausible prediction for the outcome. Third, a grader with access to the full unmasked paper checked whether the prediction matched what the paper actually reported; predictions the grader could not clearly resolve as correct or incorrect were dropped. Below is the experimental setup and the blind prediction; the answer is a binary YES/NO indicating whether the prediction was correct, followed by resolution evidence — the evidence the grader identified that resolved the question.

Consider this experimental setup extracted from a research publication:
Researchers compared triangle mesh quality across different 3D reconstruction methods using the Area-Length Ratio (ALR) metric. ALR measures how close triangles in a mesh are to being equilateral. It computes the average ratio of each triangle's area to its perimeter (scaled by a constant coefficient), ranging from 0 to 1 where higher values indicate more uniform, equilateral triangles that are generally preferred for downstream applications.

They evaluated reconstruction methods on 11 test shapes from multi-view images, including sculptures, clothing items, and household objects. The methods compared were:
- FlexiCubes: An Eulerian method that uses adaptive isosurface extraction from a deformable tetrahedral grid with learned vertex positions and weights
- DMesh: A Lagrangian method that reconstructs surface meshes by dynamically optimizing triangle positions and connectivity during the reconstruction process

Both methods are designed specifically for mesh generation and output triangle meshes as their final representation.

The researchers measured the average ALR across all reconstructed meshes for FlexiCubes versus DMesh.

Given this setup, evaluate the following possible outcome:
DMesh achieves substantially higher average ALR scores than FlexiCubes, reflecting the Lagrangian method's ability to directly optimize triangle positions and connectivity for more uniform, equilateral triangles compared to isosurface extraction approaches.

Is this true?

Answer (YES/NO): YES